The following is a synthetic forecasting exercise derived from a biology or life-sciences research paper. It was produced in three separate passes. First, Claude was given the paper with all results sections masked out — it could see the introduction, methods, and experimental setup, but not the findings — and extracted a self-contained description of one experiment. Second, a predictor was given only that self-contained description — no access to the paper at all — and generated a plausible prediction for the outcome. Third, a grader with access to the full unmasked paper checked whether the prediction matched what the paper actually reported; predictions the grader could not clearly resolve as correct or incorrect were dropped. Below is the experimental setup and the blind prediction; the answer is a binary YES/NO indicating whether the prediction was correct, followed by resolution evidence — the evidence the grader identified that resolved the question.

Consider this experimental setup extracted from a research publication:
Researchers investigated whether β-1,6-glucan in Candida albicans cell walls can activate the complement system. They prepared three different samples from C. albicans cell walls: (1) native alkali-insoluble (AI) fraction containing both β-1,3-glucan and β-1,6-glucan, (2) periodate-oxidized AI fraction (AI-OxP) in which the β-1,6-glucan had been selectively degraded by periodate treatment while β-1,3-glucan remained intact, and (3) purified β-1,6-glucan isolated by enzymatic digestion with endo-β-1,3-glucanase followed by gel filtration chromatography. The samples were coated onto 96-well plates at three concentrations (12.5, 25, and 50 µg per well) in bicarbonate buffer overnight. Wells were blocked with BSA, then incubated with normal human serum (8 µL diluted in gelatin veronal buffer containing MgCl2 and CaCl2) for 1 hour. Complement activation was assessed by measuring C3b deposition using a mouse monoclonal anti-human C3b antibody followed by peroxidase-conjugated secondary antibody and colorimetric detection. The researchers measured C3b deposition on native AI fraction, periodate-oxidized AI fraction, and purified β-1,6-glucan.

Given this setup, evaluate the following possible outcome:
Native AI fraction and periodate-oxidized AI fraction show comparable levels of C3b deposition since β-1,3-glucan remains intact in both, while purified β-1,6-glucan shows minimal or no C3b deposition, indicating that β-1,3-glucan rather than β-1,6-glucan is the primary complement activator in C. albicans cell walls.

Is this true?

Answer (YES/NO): NO